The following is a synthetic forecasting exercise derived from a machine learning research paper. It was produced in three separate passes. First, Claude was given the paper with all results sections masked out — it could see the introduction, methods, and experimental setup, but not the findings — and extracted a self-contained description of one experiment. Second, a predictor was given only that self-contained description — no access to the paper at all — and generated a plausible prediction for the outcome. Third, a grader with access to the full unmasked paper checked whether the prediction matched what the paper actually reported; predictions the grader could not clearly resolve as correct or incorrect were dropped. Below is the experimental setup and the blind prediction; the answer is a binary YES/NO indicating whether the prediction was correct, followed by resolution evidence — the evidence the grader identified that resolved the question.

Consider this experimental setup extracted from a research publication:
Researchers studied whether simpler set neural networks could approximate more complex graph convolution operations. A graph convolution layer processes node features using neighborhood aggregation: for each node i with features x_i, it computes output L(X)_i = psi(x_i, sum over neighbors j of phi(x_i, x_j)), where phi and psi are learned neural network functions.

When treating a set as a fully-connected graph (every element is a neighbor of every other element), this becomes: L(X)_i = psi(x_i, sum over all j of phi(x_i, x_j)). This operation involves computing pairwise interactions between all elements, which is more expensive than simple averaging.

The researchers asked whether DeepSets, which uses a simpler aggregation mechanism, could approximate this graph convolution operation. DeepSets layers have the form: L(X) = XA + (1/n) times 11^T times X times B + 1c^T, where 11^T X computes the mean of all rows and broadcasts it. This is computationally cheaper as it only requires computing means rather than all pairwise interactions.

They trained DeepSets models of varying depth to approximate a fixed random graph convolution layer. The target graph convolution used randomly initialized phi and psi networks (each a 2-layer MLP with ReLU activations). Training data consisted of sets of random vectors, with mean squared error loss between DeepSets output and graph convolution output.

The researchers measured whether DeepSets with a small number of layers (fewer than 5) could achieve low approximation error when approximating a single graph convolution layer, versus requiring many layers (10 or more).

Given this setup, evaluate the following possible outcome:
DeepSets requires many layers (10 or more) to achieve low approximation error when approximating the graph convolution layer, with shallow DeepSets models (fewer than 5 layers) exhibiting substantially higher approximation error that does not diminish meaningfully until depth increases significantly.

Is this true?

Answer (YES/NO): NO